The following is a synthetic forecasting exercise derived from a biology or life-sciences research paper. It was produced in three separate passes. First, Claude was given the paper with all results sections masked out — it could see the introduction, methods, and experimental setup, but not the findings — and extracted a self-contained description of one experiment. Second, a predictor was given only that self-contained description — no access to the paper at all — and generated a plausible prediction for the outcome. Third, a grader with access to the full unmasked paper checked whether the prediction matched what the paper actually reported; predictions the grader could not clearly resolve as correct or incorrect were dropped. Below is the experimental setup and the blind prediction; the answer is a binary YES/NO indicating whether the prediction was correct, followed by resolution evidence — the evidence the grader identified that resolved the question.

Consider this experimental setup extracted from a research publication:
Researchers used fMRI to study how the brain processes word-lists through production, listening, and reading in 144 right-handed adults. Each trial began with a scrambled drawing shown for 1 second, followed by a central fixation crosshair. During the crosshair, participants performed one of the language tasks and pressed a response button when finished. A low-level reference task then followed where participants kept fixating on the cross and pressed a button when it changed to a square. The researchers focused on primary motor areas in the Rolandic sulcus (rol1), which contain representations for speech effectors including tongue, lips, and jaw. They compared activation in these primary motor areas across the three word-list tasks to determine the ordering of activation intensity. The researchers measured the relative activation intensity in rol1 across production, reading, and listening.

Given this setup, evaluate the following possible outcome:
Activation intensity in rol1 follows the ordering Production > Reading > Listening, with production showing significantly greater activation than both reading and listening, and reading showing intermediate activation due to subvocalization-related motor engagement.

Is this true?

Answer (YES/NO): YES